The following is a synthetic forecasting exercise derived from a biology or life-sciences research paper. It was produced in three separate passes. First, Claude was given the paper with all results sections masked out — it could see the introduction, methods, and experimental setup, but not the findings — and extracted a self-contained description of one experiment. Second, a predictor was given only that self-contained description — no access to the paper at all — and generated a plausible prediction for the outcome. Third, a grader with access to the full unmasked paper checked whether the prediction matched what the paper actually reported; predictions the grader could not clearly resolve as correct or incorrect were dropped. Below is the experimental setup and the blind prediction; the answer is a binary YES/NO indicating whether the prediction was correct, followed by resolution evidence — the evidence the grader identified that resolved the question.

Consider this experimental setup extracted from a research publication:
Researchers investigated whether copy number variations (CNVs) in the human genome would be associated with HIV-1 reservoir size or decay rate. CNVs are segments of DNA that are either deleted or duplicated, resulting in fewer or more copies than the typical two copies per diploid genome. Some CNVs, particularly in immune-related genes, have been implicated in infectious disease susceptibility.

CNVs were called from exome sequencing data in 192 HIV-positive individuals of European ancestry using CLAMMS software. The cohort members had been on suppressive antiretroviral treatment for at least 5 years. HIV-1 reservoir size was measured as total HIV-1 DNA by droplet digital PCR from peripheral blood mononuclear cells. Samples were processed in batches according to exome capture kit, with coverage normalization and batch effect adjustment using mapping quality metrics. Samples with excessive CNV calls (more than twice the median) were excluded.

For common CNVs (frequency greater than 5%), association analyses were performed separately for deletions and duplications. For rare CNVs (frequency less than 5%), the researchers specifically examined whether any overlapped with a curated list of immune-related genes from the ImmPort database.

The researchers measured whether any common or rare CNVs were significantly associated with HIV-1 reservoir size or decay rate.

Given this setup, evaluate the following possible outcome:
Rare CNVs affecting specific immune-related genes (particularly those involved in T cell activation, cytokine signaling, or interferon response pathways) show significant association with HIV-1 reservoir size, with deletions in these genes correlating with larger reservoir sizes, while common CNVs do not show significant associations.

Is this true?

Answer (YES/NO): NO